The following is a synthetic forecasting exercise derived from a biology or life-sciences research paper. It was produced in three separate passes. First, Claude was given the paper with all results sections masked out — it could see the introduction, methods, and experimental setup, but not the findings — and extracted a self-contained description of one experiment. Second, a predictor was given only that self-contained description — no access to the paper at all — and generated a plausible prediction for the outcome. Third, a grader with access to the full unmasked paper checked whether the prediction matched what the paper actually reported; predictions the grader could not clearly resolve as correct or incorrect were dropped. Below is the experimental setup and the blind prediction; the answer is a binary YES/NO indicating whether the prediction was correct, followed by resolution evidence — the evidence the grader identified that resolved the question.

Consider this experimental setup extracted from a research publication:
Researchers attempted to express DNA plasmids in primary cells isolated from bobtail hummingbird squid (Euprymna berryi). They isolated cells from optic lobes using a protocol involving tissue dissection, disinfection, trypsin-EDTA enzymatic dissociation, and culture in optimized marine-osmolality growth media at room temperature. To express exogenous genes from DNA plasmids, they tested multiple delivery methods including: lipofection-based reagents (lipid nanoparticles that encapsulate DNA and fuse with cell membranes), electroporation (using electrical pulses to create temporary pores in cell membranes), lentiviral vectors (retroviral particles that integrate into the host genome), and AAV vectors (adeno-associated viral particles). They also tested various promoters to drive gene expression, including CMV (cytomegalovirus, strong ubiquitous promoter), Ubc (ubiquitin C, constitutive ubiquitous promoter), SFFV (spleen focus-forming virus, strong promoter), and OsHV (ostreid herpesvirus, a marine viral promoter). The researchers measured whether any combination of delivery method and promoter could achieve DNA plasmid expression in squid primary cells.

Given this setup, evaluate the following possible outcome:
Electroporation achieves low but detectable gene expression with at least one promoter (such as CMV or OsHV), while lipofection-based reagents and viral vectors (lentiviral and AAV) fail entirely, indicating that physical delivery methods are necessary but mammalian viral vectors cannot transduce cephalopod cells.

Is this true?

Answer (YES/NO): NO